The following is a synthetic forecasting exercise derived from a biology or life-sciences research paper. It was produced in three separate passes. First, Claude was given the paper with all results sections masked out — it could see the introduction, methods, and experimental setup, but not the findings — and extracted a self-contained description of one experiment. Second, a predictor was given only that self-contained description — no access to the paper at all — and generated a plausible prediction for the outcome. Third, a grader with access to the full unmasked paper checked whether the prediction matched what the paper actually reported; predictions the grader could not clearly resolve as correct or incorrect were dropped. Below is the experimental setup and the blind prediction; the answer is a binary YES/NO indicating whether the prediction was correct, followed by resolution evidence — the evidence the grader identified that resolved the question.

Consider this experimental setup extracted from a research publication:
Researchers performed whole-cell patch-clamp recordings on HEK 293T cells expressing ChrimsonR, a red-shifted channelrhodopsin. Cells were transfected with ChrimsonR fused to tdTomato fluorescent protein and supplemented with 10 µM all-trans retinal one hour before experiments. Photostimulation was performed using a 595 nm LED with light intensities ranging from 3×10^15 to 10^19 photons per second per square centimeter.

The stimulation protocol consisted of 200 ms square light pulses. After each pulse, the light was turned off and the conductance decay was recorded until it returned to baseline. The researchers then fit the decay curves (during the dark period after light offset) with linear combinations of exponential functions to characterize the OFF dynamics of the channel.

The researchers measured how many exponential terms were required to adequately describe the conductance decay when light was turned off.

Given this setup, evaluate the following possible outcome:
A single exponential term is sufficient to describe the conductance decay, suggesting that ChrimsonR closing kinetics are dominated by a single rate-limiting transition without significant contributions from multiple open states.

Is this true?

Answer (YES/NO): NO